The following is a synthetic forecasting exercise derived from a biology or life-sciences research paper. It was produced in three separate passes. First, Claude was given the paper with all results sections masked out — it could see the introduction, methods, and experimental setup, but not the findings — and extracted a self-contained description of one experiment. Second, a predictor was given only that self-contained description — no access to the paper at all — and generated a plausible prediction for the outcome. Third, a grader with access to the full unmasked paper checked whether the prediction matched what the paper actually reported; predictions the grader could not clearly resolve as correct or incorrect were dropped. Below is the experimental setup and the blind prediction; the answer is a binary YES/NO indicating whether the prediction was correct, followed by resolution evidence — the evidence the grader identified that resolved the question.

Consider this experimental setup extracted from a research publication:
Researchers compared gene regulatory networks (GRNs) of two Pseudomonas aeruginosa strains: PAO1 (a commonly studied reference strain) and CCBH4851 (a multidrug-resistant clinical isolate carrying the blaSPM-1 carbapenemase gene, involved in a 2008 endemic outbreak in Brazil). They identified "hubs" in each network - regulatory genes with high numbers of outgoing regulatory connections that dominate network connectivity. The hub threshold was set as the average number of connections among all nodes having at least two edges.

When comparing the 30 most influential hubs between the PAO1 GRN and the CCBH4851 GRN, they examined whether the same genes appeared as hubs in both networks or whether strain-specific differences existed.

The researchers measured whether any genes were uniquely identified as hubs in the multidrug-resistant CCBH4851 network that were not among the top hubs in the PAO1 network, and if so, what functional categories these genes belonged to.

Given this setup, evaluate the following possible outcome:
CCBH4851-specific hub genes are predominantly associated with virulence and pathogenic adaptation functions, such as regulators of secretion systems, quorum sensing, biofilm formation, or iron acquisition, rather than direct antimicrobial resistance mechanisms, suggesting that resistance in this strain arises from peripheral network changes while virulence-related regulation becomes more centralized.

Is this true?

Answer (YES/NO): NO